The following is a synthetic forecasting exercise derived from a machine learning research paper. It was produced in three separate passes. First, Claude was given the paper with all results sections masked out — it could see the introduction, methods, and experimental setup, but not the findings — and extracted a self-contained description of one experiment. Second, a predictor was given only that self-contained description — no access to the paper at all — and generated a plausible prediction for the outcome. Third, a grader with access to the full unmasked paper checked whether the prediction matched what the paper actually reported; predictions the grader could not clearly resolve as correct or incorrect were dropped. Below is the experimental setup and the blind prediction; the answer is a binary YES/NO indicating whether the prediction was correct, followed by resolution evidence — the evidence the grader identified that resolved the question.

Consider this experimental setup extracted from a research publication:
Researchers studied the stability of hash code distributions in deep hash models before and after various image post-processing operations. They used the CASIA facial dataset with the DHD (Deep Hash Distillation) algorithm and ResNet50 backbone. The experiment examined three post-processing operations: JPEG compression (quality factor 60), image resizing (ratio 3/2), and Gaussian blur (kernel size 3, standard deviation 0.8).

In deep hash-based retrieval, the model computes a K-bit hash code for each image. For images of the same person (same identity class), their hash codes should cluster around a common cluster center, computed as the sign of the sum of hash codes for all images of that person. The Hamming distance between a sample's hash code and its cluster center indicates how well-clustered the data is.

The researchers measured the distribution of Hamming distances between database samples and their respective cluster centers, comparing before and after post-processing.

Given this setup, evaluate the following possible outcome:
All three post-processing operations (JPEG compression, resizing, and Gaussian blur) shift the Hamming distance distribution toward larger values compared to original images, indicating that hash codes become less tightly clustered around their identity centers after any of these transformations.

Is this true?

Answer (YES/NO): NO